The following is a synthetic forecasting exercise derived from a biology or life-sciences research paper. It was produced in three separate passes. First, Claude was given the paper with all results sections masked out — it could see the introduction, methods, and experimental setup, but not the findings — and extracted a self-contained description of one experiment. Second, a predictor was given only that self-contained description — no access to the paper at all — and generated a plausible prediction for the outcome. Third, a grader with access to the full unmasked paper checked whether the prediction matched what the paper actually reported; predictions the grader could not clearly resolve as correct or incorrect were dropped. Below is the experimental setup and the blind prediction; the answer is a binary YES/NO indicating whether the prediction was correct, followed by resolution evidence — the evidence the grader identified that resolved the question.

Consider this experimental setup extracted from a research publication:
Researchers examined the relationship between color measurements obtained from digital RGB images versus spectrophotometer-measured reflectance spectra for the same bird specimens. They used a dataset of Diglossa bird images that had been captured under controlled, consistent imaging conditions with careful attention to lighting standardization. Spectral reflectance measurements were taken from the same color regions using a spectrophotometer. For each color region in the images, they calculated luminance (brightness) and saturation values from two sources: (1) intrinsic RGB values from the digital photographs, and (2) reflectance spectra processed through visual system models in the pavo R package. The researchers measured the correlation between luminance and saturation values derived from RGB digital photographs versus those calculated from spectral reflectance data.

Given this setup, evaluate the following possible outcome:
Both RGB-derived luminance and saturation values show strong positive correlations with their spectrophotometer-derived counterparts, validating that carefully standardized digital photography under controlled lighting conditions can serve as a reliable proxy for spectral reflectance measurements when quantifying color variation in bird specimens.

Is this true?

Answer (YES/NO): YES